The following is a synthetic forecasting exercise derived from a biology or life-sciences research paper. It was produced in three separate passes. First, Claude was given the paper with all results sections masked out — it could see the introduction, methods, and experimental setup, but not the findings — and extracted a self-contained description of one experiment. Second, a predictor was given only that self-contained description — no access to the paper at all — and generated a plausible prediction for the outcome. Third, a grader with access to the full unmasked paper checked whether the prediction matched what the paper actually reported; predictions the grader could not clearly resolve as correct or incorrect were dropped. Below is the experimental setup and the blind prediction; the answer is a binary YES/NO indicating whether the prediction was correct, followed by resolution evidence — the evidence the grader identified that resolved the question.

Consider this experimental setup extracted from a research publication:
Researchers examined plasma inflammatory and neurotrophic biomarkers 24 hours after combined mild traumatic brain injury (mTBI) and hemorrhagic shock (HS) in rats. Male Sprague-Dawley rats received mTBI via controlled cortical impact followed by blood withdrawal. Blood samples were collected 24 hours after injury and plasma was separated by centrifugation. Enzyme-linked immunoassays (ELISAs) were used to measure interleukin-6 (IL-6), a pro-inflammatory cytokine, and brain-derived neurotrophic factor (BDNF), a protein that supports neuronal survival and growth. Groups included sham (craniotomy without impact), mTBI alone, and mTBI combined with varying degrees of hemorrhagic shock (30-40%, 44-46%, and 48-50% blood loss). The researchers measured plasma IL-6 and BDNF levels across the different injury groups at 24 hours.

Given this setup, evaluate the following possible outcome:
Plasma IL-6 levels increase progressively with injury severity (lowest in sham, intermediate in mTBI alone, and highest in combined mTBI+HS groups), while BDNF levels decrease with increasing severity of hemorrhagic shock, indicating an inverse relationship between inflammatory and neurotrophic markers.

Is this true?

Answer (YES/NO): NO